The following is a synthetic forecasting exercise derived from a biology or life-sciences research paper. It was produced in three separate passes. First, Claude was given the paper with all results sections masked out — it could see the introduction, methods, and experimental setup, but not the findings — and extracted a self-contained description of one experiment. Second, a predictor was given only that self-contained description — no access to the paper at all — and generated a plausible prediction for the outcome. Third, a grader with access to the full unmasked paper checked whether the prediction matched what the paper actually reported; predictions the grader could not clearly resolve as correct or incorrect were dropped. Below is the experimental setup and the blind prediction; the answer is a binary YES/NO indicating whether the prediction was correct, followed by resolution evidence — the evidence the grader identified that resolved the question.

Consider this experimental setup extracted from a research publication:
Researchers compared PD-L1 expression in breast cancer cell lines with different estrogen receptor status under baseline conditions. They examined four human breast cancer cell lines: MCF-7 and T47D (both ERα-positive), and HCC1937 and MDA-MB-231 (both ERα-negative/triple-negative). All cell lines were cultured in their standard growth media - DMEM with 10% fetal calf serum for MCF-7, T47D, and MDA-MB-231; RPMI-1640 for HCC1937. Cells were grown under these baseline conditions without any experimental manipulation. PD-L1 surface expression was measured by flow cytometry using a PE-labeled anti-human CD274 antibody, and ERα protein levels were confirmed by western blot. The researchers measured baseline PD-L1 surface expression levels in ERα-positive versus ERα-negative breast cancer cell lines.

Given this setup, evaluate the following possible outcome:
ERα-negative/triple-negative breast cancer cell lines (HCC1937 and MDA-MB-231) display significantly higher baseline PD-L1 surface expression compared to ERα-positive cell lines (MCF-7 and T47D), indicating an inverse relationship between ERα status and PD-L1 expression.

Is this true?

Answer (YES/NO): YES